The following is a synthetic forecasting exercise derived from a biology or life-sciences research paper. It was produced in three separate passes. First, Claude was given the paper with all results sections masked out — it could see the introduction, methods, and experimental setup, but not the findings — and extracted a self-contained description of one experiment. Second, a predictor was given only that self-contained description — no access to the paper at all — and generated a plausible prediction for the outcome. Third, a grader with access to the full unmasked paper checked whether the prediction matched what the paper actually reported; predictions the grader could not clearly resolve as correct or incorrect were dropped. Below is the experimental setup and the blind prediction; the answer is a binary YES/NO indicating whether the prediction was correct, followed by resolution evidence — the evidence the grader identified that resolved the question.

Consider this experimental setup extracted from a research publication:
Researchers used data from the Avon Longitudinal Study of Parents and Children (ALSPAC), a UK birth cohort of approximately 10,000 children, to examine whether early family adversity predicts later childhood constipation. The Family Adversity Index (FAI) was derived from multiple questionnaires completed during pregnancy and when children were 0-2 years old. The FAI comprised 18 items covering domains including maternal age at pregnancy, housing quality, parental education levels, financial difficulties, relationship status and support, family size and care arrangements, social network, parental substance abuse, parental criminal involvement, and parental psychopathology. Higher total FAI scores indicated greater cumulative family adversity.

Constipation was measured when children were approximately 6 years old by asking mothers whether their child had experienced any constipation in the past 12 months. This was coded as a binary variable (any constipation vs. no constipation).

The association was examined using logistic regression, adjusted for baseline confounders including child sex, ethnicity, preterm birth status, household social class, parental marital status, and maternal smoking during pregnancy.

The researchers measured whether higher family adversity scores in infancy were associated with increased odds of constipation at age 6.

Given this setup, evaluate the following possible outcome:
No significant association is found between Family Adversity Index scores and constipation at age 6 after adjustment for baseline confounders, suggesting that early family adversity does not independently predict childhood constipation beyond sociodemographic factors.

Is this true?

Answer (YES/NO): NO